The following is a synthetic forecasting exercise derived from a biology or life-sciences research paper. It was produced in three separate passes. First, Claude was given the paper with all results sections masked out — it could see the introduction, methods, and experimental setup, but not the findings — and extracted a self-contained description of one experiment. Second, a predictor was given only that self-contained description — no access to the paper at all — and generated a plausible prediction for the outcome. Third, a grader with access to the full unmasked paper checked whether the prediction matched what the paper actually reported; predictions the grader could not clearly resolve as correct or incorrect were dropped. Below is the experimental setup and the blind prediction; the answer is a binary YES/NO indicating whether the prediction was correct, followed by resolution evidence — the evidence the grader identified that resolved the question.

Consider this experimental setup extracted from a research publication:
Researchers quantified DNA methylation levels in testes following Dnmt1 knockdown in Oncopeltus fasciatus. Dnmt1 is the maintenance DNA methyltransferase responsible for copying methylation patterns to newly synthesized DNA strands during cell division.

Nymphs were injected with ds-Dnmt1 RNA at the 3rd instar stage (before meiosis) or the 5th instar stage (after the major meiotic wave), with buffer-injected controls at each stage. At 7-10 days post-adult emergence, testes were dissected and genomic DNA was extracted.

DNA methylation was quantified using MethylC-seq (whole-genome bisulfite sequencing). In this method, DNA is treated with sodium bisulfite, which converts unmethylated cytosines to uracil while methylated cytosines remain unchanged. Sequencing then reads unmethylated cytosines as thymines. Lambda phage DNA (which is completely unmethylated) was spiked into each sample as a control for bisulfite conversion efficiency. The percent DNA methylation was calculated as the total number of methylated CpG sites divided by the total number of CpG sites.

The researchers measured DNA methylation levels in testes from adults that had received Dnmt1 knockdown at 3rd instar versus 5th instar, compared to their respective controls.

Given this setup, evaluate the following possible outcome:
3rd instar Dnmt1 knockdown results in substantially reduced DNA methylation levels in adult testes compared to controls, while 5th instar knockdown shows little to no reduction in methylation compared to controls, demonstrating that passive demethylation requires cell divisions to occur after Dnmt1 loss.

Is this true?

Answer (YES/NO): NO